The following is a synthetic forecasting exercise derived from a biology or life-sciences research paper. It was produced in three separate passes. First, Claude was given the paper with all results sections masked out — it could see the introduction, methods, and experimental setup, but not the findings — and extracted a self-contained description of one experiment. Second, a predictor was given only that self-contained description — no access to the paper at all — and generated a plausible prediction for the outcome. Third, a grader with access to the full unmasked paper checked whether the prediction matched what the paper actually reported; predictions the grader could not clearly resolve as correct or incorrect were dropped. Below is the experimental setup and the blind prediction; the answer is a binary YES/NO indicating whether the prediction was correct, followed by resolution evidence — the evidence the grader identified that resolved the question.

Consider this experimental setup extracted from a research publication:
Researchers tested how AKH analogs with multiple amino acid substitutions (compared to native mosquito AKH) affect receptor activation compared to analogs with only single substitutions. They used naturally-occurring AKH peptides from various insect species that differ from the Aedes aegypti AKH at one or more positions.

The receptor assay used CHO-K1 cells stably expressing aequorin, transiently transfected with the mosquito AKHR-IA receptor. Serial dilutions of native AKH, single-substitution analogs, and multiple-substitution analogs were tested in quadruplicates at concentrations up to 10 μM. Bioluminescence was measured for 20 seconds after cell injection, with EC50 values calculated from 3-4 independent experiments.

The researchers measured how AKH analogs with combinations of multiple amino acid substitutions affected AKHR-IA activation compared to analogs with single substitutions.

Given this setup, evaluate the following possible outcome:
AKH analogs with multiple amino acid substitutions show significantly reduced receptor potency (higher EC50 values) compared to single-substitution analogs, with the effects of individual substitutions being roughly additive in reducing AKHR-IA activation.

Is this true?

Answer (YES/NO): NO